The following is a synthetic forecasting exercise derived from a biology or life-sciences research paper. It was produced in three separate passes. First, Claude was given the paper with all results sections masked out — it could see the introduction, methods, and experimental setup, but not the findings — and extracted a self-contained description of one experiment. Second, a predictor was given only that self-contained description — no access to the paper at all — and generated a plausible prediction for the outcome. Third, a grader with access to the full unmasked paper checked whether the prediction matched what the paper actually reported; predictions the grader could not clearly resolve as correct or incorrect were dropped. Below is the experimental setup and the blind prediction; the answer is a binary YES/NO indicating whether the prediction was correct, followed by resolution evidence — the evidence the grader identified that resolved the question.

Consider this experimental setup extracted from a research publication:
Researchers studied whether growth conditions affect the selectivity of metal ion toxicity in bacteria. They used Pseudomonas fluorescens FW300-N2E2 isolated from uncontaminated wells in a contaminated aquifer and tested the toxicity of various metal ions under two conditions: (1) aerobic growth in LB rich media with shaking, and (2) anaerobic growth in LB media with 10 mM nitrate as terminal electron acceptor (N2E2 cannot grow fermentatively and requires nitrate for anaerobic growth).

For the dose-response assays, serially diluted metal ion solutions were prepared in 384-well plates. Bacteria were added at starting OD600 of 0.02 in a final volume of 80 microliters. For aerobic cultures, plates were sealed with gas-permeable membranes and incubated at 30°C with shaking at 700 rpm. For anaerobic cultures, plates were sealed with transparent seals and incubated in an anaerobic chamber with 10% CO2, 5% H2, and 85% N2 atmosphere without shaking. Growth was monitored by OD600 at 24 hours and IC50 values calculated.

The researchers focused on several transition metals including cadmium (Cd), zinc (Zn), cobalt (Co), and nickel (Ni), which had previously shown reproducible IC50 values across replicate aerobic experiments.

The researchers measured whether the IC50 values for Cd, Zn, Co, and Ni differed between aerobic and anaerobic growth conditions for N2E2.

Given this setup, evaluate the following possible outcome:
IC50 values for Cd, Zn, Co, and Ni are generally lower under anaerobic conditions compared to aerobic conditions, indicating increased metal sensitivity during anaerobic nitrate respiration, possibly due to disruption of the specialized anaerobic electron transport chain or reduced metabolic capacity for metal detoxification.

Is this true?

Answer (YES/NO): NO